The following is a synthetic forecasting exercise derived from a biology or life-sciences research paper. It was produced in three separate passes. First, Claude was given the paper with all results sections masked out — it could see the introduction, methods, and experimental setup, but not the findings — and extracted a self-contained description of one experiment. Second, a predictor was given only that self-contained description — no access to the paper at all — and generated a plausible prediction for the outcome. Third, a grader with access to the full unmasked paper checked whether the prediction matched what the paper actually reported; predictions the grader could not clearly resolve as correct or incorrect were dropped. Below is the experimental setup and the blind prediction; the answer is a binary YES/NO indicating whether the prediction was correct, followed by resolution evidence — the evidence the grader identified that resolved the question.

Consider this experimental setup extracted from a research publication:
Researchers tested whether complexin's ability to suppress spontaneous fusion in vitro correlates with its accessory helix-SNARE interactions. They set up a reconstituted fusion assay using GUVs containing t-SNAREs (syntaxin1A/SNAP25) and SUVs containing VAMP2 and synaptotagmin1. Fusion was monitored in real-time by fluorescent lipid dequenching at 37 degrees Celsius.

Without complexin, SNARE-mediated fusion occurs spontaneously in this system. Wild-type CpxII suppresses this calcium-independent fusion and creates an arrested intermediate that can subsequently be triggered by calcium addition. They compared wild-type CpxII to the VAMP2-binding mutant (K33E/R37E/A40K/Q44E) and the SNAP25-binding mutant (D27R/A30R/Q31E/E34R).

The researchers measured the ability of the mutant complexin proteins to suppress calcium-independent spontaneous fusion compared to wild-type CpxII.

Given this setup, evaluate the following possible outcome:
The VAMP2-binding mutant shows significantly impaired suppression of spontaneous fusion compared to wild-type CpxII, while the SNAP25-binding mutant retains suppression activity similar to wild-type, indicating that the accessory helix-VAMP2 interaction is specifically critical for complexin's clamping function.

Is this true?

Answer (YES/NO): NO